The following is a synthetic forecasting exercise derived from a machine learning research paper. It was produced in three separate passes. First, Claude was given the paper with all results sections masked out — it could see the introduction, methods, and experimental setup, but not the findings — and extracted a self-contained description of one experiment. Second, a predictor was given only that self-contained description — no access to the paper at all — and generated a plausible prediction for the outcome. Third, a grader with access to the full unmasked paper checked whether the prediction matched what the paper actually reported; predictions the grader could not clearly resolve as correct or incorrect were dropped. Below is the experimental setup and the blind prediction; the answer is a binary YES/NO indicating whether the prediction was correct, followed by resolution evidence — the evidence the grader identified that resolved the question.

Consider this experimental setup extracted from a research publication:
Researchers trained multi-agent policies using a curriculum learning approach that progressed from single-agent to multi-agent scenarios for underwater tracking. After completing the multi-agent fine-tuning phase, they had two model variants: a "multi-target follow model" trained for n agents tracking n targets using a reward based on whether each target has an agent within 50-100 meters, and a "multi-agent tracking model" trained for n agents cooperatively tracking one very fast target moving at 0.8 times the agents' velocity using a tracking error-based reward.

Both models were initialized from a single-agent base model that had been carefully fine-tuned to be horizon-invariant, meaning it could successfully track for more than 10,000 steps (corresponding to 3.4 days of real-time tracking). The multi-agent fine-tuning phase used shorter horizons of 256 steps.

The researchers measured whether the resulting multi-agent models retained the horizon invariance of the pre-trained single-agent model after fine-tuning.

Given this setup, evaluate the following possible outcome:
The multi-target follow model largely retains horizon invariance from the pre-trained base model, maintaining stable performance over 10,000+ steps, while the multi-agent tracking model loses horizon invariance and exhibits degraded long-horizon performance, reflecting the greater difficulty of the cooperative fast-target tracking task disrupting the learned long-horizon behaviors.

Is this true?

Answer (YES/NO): NO